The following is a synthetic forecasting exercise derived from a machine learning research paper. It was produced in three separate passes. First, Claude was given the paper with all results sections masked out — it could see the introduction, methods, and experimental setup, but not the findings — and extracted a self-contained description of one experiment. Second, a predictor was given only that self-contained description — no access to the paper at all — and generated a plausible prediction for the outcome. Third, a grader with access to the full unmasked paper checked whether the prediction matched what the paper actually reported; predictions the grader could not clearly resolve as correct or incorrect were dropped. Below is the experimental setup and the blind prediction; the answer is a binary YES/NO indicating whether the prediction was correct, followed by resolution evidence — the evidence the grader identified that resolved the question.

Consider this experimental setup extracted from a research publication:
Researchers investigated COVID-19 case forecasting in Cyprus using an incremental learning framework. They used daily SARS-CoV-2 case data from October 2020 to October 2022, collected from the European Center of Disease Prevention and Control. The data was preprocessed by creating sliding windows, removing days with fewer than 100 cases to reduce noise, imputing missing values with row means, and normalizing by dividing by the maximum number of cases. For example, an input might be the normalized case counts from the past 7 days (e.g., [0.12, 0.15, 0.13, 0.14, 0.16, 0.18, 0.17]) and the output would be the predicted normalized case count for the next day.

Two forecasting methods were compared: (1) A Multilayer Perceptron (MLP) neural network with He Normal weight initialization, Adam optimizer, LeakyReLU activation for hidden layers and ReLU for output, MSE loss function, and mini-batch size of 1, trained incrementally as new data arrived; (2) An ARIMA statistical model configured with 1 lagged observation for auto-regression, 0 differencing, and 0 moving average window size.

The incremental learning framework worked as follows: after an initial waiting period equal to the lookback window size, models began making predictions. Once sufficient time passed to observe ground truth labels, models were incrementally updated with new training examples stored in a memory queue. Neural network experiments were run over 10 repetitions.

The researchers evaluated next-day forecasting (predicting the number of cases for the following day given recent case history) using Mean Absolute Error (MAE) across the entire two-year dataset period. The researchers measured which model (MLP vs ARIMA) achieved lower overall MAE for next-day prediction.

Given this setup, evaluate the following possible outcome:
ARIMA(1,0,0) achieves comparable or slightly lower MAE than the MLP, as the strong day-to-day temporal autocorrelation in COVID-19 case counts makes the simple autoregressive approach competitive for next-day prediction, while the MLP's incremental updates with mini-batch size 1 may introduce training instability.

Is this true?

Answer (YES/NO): YES